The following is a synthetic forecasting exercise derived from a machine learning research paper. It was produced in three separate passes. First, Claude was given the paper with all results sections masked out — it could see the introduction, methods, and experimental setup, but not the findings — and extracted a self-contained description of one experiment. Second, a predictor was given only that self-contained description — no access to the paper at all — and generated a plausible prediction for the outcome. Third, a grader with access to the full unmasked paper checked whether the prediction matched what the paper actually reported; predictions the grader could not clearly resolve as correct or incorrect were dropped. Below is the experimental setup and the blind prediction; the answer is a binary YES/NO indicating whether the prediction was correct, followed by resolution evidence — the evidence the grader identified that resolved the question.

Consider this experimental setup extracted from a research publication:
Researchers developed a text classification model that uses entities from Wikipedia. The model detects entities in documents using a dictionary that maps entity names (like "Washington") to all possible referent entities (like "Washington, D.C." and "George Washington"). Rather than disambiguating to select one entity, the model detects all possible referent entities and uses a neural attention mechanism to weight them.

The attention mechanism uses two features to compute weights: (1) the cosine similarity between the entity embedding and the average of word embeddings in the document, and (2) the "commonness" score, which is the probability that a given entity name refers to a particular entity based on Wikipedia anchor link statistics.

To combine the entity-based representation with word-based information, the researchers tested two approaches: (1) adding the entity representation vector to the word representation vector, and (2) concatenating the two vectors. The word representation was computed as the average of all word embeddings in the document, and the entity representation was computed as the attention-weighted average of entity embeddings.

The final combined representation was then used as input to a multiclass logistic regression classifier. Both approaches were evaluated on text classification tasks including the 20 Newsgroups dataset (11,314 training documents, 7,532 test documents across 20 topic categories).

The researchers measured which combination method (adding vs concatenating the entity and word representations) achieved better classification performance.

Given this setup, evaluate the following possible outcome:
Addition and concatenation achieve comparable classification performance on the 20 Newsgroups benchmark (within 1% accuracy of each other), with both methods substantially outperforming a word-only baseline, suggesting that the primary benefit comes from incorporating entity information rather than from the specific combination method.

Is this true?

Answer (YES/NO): NO